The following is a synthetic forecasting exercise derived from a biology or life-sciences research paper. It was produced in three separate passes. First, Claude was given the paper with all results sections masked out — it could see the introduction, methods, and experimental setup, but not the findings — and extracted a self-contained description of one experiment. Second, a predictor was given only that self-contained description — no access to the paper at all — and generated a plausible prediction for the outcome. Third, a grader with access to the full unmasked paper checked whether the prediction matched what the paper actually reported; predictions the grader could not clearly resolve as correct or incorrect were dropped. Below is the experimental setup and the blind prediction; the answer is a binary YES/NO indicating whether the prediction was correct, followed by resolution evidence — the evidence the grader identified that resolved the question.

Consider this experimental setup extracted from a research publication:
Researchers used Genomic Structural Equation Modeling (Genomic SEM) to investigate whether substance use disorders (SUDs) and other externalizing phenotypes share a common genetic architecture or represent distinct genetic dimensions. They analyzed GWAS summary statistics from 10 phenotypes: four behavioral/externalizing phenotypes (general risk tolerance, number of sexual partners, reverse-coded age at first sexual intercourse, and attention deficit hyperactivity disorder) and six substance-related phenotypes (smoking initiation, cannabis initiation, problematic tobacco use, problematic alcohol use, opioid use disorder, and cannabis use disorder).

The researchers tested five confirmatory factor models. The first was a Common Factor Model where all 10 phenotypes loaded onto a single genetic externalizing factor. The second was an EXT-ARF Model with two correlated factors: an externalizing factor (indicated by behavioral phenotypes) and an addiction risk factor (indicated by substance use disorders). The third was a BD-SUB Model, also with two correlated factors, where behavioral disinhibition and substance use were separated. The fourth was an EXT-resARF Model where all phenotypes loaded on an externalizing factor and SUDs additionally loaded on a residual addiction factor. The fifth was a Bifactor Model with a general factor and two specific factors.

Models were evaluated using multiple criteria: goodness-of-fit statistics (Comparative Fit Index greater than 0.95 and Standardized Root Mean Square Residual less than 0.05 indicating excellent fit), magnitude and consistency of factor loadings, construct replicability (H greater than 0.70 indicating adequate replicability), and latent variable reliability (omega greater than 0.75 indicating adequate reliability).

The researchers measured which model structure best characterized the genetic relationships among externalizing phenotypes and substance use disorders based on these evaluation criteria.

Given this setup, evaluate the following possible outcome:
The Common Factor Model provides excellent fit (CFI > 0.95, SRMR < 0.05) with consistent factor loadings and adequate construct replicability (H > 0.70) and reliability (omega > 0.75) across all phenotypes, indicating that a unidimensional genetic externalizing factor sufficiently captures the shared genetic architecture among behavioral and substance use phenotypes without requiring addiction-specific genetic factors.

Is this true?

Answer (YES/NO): NO